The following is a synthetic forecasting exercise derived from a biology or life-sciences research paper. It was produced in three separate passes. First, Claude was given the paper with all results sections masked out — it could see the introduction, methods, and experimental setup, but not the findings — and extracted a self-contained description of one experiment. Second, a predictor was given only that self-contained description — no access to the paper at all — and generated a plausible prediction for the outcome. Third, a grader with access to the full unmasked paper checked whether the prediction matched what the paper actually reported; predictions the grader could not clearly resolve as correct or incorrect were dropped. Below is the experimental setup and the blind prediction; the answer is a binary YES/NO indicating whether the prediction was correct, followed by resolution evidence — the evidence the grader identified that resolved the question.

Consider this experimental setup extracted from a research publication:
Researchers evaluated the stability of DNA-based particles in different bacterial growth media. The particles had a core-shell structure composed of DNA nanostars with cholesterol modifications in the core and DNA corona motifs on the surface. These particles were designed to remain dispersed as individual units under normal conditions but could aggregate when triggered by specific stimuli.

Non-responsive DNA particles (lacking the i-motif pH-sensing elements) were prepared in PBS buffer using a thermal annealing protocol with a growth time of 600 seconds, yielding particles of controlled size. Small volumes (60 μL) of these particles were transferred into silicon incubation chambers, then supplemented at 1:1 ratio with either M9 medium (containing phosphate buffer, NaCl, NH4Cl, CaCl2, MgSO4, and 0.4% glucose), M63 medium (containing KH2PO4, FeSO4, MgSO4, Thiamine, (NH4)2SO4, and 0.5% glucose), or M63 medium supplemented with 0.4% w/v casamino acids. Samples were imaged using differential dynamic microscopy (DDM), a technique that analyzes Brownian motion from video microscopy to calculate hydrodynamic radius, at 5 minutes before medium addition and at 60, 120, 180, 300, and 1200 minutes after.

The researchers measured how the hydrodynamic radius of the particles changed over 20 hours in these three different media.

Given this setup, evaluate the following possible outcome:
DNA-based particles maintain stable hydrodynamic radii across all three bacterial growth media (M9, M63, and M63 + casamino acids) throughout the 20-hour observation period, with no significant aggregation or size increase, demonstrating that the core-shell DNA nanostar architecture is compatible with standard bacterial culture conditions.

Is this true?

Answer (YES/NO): YES